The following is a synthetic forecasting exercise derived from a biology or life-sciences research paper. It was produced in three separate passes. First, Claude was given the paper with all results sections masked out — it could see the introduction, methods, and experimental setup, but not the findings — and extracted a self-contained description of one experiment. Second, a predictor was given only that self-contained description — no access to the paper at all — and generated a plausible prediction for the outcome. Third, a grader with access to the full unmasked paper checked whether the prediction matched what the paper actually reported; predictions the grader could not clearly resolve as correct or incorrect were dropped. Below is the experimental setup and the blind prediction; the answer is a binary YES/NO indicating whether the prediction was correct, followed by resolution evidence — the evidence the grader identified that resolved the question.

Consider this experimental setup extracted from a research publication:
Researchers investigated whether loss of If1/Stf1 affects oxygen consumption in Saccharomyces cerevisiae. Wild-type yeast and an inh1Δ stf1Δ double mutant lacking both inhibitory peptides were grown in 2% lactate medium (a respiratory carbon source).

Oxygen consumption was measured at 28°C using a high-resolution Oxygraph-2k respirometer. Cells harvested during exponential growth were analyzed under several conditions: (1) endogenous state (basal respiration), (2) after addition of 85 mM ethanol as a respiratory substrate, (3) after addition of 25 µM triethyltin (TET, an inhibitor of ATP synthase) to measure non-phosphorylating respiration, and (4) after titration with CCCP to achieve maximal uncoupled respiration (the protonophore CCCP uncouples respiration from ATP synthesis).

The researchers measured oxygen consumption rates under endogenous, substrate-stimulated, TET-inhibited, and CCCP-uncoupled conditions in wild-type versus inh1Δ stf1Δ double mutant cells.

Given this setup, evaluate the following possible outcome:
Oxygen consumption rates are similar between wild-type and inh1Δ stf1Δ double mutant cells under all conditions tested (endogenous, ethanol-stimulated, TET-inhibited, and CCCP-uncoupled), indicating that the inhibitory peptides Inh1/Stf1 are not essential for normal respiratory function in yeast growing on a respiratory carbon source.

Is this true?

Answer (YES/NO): NO